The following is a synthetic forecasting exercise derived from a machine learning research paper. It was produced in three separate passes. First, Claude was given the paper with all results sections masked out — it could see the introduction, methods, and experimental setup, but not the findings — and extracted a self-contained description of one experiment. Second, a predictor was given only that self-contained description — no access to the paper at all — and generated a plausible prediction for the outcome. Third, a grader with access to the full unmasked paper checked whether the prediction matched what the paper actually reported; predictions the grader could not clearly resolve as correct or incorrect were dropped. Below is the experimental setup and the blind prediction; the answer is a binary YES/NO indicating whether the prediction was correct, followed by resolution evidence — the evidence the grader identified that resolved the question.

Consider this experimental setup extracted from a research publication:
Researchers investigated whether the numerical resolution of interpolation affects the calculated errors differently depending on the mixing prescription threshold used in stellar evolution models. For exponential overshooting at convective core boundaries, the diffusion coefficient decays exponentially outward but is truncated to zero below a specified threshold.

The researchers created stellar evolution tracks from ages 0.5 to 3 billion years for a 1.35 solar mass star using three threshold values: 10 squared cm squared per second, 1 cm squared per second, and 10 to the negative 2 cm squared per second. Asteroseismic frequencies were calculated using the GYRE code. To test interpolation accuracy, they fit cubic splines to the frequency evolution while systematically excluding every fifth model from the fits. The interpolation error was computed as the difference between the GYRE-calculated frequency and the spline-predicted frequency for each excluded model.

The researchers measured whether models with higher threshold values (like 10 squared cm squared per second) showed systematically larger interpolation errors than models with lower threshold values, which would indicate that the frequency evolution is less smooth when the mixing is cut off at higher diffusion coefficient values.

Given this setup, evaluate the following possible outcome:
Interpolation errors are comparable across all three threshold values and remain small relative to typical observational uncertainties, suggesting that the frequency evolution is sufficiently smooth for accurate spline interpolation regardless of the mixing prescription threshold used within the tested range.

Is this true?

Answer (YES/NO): NO